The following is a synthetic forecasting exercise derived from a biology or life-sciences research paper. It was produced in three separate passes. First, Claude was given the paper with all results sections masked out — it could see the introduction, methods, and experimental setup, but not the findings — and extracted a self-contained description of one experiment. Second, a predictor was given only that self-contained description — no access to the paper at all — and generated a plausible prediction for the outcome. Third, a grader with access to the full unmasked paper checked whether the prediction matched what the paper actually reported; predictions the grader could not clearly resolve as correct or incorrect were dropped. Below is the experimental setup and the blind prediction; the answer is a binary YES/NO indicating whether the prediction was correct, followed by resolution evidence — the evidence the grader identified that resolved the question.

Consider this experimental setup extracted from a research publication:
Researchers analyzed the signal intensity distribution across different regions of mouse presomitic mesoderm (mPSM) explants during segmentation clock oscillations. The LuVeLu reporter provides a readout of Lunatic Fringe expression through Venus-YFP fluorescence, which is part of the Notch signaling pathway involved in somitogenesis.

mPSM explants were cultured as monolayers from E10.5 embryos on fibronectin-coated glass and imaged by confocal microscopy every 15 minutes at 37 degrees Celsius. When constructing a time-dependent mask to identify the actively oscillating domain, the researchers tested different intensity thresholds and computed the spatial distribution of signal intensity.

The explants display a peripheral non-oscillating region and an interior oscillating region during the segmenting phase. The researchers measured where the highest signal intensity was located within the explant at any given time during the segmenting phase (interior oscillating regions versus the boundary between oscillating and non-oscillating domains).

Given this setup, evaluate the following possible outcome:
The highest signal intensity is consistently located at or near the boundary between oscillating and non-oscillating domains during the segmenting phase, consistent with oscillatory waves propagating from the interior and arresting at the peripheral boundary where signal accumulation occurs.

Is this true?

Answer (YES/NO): YES